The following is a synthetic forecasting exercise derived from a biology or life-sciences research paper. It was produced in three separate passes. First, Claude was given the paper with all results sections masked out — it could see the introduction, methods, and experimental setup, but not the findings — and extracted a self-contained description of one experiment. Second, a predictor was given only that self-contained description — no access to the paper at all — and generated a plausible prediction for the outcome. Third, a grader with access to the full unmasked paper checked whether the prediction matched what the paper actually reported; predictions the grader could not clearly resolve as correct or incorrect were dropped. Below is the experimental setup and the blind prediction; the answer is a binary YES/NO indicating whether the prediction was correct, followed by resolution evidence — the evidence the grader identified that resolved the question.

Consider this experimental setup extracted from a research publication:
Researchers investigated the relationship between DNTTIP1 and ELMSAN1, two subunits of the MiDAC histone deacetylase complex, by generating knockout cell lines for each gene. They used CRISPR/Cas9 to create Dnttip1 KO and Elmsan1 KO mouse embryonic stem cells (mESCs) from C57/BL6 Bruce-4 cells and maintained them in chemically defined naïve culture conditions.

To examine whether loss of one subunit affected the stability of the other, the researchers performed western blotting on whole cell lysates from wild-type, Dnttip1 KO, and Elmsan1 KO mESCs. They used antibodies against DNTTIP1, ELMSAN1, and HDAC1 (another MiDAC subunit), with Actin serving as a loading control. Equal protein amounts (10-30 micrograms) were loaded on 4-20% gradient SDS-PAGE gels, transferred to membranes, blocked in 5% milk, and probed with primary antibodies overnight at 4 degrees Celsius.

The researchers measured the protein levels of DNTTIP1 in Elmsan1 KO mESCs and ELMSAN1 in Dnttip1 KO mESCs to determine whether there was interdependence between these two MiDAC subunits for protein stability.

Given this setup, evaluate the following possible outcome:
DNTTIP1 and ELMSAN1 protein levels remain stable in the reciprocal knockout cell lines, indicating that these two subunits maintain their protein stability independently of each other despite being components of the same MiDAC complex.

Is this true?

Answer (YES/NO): NO